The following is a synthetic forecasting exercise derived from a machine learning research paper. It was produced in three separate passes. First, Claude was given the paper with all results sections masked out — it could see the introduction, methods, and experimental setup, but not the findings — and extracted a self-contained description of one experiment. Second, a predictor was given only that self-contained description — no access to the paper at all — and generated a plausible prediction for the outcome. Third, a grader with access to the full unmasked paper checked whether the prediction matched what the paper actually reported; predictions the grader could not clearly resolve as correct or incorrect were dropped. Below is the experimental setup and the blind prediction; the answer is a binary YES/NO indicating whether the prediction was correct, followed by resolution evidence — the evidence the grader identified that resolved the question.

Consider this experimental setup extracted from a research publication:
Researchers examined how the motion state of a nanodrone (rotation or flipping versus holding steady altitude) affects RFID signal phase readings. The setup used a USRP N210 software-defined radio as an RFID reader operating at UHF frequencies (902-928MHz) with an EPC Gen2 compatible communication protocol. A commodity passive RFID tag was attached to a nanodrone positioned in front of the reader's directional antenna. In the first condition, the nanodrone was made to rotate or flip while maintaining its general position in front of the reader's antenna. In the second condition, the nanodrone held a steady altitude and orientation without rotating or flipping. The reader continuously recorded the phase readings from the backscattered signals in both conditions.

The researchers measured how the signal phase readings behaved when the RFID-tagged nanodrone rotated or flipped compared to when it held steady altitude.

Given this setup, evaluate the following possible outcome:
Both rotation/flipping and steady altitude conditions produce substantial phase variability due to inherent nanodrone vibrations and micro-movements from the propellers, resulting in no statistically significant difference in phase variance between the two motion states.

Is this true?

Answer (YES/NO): NO